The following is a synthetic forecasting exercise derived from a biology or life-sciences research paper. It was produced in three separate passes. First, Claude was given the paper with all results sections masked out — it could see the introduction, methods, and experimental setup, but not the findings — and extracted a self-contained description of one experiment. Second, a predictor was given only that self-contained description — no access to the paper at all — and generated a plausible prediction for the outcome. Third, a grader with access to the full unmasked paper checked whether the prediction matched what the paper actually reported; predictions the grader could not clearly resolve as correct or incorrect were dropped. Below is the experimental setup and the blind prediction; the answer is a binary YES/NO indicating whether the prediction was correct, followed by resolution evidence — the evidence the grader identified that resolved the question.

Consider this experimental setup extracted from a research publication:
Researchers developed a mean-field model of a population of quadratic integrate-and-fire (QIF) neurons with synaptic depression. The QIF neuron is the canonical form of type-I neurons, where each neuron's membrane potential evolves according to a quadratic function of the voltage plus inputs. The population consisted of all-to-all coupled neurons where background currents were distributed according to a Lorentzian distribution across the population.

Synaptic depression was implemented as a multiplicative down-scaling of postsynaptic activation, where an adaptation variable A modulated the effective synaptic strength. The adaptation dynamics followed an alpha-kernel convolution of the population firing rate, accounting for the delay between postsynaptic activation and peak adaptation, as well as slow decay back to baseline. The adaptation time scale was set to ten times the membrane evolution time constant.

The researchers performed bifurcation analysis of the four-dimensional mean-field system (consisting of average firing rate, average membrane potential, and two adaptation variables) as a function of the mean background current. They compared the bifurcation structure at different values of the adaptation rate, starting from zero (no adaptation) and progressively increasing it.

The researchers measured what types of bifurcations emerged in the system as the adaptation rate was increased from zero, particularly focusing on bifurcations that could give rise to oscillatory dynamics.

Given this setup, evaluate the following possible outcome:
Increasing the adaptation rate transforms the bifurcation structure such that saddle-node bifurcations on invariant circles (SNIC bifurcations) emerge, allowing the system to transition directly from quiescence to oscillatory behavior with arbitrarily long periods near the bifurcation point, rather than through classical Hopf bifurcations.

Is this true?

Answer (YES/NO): NO